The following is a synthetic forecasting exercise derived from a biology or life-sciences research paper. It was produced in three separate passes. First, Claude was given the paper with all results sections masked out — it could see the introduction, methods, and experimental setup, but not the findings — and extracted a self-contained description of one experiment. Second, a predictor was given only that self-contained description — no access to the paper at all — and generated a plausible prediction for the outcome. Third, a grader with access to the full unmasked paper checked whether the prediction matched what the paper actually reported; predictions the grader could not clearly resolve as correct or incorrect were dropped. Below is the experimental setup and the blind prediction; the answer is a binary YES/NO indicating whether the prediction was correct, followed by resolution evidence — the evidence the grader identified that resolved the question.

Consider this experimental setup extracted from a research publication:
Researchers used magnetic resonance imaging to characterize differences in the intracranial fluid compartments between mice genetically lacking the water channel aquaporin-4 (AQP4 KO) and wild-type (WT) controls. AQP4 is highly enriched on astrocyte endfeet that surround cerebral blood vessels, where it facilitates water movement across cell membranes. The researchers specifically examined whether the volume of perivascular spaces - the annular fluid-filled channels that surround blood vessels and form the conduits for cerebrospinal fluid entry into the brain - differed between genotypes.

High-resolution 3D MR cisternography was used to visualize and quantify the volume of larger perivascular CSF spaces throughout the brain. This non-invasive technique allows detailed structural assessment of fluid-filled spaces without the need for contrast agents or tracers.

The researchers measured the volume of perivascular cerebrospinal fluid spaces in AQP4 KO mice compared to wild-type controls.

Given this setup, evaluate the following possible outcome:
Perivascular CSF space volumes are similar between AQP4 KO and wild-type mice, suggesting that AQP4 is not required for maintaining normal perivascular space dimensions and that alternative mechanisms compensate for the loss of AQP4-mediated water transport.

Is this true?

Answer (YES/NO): YES